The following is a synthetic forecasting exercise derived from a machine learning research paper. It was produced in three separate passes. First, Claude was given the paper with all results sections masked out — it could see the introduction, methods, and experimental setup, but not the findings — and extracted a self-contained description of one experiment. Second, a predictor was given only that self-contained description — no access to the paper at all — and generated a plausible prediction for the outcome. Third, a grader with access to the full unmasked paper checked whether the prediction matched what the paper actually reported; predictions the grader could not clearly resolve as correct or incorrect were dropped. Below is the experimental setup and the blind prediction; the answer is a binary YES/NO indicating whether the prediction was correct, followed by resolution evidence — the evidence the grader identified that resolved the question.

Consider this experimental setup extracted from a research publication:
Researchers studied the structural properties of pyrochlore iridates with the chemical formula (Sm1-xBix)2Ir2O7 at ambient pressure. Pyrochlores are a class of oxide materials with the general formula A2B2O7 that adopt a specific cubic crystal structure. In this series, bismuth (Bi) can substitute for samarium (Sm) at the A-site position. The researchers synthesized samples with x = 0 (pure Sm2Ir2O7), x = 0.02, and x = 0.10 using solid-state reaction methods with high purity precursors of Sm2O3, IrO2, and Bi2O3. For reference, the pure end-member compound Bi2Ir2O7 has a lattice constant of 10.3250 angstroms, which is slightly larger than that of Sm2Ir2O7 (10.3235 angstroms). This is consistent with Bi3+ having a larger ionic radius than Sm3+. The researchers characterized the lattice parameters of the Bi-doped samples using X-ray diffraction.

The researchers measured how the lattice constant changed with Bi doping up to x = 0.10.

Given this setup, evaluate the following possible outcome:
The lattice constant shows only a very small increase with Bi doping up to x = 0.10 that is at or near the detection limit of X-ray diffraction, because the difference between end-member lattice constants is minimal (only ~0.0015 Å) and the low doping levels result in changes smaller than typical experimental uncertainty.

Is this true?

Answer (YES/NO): NO